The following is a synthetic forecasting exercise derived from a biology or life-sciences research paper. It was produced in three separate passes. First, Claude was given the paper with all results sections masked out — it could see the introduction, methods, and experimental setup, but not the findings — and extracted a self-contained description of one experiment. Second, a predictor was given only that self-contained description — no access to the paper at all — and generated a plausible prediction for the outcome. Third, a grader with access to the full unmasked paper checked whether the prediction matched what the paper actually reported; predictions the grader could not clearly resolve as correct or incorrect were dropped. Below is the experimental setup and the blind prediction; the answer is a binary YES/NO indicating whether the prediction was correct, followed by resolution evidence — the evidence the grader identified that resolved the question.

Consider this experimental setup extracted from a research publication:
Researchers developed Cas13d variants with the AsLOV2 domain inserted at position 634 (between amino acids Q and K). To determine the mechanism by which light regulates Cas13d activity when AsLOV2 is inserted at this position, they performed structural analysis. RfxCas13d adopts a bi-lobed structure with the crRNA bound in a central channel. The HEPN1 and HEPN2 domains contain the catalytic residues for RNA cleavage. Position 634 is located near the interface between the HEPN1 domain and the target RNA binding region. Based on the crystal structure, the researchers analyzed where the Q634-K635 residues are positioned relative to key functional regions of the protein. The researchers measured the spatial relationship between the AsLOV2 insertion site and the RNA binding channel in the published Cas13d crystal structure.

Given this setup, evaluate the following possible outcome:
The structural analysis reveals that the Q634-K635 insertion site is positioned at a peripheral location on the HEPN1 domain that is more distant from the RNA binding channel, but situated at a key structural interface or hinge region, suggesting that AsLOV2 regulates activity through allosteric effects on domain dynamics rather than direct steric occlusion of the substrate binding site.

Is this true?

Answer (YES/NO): NO